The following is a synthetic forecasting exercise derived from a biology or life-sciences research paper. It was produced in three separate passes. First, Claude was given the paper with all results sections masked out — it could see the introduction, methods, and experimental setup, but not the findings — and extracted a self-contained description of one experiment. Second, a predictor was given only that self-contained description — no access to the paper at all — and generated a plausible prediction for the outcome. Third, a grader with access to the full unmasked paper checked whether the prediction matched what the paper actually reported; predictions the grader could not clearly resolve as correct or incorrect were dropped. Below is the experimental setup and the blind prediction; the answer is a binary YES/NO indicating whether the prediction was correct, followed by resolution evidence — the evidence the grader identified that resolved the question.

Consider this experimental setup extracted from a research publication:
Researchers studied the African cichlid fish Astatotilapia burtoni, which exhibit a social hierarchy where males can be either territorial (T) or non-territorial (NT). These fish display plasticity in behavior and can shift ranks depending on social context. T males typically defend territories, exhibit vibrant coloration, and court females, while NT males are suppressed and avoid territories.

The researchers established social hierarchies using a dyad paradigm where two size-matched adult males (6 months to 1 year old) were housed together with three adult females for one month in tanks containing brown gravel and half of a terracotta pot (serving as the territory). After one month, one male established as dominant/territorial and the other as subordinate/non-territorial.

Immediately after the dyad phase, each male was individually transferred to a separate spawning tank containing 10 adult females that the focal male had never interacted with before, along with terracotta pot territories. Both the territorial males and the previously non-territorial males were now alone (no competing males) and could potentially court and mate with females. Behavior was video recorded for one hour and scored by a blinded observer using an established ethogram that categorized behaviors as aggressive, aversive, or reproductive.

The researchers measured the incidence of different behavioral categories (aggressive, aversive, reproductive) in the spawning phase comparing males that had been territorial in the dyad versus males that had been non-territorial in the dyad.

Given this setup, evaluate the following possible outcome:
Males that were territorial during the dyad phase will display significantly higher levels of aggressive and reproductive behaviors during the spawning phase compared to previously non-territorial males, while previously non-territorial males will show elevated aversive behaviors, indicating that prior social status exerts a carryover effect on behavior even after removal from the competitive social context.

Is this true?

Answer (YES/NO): NO